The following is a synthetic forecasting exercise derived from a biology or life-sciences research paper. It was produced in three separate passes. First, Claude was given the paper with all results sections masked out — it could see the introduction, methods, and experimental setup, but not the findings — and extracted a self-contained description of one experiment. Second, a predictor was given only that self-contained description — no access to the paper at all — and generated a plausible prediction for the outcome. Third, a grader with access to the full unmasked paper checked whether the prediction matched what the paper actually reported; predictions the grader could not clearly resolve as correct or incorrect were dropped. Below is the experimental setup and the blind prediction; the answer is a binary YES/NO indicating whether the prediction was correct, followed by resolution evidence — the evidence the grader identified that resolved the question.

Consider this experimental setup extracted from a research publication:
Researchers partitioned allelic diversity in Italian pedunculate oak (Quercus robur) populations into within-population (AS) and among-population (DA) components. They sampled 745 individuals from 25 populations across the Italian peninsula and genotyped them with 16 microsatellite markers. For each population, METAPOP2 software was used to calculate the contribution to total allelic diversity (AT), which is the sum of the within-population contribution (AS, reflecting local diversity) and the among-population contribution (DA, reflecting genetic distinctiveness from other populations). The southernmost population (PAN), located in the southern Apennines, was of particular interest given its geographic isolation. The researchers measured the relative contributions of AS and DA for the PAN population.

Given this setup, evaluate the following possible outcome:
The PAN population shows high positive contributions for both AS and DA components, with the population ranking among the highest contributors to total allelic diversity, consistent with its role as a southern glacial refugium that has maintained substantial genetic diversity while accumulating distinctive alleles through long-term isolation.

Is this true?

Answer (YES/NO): NO